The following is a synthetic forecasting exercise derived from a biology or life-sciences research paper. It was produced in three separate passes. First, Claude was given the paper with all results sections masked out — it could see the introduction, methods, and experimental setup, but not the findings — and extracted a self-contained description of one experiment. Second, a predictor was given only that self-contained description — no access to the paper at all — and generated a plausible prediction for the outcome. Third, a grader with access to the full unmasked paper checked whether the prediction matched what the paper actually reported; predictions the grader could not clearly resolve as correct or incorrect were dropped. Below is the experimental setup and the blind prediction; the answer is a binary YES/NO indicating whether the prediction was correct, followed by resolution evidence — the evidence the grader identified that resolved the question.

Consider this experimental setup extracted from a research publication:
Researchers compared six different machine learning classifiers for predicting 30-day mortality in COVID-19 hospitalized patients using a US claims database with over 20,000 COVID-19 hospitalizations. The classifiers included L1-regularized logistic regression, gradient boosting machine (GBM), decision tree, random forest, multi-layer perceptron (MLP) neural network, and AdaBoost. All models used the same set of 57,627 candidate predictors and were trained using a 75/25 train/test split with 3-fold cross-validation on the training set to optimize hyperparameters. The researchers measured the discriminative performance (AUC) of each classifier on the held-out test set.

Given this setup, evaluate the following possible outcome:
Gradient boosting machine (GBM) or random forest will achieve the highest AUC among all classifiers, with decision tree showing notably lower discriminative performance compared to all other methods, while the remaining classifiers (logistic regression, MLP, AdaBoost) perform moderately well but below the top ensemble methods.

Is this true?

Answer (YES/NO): NO